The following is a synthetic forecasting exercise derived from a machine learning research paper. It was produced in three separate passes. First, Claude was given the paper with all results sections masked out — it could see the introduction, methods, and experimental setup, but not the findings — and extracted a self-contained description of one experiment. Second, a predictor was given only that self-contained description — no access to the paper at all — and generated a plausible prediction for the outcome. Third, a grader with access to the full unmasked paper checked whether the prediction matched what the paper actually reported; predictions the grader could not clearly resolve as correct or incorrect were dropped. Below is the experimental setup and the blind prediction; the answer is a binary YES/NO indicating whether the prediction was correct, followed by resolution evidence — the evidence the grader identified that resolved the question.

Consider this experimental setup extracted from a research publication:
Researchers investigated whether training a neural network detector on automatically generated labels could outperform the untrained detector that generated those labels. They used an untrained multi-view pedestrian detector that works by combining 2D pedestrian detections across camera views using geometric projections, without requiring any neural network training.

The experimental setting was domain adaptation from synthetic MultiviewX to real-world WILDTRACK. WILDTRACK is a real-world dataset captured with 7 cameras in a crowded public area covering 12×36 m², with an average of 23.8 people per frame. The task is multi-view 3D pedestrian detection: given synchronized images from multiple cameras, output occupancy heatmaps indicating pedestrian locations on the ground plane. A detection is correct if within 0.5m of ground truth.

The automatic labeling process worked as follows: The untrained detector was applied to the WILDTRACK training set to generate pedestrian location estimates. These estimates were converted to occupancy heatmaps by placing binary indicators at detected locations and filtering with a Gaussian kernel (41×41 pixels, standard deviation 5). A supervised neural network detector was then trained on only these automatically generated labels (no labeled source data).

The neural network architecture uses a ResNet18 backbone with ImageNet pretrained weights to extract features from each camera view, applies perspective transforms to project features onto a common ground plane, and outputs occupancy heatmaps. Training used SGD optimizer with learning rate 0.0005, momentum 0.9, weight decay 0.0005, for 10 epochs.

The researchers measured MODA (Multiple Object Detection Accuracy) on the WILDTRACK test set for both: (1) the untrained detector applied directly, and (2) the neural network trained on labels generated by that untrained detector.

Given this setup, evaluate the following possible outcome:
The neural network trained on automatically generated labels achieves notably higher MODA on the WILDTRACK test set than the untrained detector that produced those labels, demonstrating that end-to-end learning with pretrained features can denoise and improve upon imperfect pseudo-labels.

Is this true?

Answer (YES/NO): YES